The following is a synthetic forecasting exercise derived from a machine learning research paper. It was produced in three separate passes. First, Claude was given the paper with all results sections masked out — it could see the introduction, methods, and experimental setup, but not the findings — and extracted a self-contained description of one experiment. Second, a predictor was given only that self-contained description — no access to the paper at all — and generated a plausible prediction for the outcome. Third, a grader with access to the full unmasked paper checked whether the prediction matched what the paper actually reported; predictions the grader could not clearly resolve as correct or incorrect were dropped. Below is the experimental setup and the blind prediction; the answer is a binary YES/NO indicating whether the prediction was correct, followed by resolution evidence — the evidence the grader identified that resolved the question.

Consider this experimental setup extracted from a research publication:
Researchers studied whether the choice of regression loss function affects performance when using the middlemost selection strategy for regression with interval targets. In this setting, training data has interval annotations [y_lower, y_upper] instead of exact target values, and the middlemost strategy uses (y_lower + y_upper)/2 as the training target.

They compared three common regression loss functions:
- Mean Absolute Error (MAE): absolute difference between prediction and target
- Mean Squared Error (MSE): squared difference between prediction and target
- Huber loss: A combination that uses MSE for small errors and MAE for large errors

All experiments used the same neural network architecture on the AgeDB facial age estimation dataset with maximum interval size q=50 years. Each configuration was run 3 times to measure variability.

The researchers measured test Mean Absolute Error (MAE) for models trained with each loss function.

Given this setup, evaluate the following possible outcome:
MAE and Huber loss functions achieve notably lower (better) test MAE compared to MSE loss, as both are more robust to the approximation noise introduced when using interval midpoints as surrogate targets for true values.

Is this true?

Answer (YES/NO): NO